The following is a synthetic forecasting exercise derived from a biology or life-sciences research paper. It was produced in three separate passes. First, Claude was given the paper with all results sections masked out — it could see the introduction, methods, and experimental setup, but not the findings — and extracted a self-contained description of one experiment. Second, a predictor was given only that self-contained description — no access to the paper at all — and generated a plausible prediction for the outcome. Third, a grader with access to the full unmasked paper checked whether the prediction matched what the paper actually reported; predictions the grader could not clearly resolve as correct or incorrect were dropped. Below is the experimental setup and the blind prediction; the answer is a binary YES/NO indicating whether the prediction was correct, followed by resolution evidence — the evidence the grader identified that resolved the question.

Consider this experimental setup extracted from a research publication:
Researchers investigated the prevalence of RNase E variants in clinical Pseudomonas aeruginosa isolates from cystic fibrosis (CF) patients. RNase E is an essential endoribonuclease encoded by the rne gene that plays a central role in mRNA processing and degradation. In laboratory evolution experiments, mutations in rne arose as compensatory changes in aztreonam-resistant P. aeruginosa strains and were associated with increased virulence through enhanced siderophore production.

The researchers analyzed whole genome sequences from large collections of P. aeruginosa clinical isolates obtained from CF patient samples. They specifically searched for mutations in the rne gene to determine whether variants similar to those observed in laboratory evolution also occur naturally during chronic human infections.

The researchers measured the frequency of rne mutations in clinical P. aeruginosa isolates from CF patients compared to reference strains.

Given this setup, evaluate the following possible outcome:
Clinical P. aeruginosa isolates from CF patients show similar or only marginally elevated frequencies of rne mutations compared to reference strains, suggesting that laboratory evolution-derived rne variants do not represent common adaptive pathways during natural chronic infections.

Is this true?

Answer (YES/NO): NO